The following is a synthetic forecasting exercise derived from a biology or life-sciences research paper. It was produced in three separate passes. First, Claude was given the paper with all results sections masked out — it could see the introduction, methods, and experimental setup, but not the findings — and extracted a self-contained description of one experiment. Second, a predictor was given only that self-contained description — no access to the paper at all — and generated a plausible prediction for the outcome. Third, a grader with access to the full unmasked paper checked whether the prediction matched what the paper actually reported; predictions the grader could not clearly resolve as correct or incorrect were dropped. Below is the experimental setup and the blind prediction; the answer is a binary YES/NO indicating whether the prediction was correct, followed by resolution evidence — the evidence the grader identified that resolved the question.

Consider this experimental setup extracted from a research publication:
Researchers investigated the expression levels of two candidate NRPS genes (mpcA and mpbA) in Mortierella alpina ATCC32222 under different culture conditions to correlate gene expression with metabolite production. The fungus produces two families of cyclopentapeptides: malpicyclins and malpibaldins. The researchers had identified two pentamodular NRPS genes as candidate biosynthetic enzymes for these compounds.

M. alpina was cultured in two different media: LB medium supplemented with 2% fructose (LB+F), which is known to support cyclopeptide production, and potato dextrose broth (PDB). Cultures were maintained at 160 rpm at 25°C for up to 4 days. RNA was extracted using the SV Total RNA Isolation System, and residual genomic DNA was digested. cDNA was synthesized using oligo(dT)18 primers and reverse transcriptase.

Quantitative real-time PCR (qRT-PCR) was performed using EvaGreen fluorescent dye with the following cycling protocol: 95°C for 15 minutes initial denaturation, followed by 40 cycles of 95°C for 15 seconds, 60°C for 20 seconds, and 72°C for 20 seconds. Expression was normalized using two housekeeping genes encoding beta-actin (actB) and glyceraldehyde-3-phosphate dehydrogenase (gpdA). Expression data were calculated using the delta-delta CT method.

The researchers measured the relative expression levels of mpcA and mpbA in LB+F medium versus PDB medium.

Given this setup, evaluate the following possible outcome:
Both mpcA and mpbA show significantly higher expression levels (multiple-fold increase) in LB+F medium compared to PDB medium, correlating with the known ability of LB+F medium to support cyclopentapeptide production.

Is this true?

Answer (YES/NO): YES